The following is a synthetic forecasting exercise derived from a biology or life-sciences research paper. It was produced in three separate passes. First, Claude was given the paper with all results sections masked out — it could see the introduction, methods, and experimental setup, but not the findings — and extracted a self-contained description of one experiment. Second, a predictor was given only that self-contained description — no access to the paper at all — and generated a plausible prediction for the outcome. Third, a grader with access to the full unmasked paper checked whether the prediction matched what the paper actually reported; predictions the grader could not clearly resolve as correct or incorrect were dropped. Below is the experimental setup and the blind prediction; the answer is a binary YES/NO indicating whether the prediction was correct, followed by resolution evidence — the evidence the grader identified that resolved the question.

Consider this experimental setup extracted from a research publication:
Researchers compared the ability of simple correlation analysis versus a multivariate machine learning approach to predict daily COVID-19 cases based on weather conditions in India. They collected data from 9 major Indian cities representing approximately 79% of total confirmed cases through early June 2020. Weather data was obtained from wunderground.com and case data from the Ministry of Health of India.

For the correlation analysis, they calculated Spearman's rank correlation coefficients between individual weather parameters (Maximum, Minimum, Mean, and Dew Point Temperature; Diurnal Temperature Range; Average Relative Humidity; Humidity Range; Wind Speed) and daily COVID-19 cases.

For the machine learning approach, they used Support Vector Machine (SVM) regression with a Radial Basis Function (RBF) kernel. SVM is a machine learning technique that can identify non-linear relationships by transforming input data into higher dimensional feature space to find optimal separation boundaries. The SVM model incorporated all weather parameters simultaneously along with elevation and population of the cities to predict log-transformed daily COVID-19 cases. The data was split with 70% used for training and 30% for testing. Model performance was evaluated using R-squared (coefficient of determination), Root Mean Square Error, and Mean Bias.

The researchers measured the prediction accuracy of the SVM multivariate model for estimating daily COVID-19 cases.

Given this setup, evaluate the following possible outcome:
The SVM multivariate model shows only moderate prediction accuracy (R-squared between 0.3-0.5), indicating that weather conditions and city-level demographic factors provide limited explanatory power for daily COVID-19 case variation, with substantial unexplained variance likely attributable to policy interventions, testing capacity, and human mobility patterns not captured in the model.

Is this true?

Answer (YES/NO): NO